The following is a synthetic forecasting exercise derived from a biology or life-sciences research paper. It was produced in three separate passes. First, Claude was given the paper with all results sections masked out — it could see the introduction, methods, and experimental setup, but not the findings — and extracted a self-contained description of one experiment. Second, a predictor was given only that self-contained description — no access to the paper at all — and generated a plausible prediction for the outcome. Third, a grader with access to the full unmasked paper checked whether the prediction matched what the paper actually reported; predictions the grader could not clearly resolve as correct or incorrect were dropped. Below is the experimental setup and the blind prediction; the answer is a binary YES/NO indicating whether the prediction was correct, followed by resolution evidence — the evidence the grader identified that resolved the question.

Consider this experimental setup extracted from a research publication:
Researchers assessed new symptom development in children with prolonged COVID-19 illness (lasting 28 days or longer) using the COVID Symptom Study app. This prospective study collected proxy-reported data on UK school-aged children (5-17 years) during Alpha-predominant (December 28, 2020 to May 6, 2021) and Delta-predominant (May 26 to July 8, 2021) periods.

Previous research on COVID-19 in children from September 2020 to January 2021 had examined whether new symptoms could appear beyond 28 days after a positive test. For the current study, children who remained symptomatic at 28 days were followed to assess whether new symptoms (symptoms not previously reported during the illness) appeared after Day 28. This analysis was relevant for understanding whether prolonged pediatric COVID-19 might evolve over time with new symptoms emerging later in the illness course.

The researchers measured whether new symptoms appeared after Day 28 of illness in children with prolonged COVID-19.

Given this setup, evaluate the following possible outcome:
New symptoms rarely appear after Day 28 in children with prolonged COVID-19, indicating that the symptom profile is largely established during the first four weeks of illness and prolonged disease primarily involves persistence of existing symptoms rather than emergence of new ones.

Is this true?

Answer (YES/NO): YES